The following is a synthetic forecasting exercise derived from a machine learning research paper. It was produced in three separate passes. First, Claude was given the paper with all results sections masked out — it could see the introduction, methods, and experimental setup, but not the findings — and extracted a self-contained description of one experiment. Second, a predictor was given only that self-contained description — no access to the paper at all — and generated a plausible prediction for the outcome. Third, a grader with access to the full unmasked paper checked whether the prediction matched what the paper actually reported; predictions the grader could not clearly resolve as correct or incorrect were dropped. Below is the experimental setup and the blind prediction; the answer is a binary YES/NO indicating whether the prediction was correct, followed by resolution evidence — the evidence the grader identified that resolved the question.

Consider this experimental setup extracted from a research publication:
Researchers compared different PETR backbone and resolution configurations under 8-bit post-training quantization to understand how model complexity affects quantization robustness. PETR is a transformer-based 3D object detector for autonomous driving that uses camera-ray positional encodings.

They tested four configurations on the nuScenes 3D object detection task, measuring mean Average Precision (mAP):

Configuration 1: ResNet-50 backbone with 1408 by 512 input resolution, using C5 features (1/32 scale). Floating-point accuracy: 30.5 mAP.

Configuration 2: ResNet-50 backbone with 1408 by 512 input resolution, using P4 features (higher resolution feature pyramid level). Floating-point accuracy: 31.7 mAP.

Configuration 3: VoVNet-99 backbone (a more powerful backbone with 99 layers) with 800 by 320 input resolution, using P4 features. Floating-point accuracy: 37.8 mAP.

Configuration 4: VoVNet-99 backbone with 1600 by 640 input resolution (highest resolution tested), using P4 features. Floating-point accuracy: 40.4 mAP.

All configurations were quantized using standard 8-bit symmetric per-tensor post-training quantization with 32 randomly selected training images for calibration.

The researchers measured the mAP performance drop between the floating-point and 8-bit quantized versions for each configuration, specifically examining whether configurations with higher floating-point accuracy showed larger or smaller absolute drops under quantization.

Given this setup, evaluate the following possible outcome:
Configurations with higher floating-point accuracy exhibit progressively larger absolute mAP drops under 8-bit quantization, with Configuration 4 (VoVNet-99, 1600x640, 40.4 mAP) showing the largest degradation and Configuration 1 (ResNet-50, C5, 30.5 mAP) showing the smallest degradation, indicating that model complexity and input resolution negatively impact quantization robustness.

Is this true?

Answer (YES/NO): YES